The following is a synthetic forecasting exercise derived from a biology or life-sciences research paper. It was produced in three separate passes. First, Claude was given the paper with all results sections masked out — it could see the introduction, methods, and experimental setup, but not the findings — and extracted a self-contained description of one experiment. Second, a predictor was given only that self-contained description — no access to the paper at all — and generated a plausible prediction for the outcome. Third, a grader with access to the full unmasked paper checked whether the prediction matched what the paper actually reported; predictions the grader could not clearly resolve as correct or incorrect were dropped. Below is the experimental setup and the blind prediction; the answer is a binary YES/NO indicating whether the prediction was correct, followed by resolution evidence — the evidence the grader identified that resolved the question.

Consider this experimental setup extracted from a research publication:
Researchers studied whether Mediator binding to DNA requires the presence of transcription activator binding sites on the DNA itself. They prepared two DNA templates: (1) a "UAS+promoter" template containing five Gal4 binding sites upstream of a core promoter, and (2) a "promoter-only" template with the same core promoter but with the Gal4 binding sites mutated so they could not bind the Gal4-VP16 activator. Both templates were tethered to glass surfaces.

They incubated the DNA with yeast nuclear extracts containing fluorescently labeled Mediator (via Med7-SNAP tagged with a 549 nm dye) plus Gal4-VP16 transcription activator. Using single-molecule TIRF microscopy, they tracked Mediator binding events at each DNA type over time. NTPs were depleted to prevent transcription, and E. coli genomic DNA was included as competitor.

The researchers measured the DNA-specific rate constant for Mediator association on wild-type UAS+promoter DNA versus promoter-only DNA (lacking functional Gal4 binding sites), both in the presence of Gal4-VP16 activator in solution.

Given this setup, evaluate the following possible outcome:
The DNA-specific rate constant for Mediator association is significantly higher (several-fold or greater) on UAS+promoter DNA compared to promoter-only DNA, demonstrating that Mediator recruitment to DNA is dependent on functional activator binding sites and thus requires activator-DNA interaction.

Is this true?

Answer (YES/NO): YES